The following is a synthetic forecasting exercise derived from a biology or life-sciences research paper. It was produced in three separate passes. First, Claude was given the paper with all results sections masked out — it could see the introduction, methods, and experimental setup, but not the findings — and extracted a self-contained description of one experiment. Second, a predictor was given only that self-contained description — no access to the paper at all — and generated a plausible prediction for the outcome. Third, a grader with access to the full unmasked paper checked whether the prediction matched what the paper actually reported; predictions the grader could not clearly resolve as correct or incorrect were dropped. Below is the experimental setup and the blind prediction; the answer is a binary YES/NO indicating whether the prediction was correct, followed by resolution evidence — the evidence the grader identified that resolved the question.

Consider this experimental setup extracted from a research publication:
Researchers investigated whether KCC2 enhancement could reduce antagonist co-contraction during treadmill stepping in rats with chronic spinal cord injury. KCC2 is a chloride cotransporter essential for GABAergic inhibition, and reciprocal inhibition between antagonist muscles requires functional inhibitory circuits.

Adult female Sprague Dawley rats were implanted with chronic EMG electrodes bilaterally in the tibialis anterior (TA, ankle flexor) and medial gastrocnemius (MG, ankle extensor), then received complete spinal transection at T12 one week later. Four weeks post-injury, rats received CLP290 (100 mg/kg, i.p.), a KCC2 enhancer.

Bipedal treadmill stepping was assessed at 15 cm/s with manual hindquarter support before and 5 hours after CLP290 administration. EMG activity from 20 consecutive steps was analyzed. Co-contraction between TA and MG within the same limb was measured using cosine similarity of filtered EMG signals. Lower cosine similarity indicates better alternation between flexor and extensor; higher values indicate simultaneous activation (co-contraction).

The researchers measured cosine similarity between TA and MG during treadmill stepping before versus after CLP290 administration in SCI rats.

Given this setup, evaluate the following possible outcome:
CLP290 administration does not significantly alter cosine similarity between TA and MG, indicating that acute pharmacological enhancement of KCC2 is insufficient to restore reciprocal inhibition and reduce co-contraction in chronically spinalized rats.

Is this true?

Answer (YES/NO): NO